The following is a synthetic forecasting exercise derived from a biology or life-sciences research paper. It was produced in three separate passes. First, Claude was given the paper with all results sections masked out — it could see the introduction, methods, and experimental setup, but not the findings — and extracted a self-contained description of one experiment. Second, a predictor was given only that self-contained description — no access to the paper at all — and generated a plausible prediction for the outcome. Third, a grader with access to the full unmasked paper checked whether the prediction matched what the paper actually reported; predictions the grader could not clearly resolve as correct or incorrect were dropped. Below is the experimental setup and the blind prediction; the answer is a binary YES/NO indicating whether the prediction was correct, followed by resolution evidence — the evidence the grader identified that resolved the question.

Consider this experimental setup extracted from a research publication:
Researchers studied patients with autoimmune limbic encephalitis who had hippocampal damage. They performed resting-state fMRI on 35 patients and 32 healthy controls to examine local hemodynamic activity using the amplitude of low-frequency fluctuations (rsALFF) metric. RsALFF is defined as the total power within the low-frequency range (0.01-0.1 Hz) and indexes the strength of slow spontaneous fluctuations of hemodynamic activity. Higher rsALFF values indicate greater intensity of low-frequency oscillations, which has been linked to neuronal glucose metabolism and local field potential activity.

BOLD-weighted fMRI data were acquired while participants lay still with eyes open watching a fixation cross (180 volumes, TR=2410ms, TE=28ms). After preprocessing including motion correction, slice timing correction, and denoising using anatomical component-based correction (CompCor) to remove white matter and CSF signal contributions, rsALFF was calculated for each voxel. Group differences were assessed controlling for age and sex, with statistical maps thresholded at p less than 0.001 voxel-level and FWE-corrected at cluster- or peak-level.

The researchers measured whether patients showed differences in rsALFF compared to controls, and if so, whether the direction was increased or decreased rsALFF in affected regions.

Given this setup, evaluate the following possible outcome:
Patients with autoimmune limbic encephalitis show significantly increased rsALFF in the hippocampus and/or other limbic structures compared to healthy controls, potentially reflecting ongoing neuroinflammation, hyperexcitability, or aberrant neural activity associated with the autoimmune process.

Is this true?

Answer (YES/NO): NO